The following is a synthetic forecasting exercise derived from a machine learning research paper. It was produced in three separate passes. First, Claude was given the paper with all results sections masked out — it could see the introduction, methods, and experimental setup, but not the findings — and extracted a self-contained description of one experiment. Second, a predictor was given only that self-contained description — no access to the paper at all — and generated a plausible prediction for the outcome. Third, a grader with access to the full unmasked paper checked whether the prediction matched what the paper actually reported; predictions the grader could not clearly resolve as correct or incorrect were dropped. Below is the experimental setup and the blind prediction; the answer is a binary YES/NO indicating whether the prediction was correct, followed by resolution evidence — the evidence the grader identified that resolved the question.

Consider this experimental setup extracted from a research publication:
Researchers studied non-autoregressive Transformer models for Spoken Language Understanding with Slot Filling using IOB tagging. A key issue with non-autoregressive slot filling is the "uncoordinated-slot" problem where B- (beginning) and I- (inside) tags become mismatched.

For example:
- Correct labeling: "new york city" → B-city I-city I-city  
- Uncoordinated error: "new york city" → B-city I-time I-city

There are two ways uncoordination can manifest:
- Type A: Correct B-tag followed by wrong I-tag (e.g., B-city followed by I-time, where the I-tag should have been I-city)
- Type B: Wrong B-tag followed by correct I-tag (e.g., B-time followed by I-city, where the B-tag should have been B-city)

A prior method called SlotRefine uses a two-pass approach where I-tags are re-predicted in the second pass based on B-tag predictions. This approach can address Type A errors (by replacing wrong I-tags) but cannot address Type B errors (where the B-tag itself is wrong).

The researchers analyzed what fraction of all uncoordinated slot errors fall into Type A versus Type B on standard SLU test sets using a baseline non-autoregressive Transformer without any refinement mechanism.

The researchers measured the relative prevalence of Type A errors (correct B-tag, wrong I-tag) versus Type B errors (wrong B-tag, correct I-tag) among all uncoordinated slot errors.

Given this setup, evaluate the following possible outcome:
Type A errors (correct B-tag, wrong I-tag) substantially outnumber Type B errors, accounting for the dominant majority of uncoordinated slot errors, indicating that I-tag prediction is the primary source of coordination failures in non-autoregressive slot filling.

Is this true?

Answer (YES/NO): NO